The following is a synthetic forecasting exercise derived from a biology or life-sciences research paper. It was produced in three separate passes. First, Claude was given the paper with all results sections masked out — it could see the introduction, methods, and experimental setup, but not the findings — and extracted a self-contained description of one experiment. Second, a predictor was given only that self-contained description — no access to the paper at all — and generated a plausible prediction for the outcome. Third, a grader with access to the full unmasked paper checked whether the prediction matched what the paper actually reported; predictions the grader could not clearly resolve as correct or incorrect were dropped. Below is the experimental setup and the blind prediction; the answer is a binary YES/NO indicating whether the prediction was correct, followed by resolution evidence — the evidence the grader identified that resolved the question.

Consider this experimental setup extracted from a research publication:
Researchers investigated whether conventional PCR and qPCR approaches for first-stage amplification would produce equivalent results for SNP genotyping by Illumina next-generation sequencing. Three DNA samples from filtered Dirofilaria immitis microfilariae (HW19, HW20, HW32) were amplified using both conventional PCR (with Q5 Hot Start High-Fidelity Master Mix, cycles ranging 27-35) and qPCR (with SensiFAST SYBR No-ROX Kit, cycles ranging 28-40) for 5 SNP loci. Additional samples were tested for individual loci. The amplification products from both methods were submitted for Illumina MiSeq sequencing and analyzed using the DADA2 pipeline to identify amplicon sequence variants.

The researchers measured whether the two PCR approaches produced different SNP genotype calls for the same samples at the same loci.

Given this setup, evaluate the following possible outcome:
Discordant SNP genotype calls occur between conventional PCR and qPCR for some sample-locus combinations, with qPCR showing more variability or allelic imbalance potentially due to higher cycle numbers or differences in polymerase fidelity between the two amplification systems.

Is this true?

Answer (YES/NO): NO